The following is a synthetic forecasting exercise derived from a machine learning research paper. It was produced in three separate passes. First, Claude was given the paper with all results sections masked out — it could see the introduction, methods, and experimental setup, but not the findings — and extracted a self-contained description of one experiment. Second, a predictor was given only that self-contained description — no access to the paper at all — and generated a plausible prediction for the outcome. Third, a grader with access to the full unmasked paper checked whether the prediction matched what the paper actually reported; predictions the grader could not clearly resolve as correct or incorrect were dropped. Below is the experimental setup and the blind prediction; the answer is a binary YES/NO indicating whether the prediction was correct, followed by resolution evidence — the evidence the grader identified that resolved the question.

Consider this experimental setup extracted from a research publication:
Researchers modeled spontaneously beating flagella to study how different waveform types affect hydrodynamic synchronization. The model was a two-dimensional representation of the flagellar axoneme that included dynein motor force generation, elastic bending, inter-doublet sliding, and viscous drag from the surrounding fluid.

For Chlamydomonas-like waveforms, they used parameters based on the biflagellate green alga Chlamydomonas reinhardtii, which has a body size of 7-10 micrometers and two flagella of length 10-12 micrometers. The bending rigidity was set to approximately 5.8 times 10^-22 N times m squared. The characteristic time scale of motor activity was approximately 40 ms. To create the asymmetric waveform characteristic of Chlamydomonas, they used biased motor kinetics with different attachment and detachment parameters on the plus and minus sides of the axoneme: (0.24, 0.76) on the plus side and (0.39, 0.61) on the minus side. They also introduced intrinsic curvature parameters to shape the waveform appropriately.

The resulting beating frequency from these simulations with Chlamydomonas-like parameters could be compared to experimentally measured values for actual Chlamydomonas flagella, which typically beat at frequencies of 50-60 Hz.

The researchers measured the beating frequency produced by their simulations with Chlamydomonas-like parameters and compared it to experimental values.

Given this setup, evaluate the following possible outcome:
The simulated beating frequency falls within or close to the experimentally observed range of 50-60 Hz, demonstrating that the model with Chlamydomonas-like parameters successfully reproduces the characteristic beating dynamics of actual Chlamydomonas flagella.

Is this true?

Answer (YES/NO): NO